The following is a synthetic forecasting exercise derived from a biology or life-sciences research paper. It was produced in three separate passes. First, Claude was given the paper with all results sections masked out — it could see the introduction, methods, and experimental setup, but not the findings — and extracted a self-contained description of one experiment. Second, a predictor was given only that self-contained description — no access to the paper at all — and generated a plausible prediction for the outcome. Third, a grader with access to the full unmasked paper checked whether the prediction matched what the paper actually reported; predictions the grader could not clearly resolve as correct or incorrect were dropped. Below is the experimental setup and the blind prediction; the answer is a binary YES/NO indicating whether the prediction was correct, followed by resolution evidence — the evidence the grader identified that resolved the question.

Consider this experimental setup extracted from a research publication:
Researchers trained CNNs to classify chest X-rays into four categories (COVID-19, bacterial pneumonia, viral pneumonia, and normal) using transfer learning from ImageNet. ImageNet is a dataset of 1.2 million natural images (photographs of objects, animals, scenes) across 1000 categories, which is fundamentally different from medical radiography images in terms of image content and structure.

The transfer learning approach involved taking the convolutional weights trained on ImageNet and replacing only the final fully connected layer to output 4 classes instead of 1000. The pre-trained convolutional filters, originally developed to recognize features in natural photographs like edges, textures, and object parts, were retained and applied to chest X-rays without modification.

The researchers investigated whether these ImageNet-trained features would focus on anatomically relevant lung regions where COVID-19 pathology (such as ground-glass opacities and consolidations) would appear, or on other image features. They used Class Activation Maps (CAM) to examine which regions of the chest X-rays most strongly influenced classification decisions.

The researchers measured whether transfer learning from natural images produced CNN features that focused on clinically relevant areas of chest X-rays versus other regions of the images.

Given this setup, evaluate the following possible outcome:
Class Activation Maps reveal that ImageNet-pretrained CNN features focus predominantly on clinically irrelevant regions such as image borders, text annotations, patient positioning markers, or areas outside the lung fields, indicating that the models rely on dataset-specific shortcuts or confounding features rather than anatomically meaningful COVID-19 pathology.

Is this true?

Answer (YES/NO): YES